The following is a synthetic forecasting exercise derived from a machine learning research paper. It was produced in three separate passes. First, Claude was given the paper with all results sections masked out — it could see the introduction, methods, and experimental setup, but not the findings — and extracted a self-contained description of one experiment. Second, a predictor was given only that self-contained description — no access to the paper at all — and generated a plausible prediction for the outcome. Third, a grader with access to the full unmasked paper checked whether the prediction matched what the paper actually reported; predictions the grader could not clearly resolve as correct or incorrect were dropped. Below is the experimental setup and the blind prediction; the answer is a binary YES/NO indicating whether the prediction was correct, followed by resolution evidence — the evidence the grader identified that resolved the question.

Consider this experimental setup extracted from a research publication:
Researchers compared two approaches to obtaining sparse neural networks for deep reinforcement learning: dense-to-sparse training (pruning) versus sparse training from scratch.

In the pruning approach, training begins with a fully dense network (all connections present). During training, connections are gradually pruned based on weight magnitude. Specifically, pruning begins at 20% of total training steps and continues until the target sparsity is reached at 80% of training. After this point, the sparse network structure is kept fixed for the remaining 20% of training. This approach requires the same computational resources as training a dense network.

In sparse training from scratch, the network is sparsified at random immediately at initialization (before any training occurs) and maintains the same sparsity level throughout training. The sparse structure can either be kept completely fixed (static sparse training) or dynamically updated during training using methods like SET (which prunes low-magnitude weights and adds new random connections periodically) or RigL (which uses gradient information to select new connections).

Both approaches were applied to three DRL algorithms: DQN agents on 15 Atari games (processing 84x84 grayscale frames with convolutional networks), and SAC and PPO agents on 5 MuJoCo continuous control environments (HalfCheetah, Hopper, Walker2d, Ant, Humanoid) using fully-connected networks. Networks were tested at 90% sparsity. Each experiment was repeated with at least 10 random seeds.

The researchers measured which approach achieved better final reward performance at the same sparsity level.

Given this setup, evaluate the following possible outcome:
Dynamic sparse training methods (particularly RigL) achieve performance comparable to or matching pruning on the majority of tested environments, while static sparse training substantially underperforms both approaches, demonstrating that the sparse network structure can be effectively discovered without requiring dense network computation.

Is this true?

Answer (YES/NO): NO